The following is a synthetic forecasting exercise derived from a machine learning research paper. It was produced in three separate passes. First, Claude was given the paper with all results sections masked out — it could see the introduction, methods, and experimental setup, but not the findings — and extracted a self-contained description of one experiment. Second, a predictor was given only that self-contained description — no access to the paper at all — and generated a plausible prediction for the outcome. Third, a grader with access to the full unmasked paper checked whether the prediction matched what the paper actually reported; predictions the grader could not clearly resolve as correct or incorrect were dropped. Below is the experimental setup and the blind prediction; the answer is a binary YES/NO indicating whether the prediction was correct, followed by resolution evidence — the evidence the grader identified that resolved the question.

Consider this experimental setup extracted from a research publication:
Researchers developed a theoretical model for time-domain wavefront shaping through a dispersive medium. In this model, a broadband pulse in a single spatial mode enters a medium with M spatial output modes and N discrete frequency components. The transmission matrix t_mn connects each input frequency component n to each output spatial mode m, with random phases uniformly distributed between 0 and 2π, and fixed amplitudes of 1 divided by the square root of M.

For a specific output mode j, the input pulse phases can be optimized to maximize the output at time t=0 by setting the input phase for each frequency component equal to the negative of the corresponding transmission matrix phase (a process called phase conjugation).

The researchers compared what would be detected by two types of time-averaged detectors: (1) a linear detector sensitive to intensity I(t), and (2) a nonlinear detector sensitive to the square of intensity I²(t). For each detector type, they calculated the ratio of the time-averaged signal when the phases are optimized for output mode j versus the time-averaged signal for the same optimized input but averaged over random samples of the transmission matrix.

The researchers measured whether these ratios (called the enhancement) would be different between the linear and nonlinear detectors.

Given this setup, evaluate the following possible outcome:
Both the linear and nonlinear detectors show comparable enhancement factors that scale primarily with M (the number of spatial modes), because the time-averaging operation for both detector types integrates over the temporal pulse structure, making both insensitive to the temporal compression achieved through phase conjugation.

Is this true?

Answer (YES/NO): NO